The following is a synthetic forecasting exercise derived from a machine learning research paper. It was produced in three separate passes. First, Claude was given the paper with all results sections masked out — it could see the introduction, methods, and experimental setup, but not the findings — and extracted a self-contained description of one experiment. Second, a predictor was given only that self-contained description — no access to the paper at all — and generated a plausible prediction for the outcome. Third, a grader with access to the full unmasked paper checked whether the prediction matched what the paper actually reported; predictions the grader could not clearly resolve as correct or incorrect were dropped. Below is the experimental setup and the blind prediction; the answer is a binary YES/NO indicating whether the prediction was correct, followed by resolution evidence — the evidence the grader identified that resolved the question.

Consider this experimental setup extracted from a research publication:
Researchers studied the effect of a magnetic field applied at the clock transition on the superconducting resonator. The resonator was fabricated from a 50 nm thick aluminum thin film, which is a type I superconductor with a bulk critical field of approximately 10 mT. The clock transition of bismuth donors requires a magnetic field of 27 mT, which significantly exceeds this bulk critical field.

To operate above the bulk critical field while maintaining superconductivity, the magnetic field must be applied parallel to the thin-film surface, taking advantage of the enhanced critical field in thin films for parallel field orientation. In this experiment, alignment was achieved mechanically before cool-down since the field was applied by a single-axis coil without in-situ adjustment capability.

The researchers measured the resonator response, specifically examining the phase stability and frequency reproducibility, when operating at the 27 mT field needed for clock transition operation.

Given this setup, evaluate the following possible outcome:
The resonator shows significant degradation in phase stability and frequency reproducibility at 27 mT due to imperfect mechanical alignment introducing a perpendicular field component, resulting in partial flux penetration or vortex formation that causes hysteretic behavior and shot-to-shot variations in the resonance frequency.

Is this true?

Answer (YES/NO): YES